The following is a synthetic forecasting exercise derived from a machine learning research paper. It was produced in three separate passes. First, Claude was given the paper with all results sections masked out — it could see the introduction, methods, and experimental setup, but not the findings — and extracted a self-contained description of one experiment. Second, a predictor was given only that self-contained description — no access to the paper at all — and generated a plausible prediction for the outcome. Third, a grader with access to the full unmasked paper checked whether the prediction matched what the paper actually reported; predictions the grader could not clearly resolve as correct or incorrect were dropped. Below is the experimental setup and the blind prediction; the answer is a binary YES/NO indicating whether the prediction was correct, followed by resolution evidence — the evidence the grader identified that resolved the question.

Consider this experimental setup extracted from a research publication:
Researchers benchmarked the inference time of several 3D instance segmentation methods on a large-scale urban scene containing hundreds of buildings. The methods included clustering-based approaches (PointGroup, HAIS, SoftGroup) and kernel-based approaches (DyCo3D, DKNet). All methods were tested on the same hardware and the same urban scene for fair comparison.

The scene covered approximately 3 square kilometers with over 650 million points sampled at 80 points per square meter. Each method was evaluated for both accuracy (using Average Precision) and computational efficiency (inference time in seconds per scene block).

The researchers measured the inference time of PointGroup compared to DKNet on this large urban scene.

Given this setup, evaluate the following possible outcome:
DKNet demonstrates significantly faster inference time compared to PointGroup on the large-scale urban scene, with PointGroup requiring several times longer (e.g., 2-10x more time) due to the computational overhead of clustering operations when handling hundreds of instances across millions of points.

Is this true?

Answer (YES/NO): YES